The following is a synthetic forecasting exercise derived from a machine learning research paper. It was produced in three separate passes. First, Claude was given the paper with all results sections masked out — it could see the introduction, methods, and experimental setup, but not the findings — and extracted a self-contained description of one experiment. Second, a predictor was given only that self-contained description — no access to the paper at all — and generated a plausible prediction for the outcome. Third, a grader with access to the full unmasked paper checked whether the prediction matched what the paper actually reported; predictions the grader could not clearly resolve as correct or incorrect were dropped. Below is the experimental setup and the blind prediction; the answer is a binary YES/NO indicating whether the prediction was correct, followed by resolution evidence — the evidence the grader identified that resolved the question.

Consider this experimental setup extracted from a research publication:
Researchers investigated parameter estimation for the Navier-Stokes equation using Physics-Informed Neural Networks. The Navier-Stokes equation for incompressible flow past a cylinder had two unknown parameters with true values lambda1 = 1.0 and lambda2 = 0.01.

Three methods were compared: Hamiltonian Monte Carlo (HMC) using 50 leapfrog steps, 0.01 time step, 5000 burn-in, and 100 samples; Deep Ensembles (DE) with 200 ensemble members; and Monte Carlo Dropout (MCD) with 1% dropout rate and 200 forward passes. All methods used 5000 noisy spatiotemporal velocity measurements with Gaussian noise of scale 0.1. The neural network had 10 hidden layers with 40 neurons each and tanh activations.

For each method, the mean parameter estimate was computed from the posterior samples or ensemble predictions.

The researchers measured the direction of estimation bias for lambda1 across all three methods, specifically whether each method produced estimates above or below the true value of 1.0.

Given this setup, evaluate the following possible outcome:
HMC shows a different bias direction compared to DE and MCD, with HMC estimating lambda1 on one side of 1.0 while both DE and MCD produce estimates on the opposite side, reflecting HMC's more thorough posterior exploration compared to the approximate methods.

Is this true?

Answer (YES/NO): NO